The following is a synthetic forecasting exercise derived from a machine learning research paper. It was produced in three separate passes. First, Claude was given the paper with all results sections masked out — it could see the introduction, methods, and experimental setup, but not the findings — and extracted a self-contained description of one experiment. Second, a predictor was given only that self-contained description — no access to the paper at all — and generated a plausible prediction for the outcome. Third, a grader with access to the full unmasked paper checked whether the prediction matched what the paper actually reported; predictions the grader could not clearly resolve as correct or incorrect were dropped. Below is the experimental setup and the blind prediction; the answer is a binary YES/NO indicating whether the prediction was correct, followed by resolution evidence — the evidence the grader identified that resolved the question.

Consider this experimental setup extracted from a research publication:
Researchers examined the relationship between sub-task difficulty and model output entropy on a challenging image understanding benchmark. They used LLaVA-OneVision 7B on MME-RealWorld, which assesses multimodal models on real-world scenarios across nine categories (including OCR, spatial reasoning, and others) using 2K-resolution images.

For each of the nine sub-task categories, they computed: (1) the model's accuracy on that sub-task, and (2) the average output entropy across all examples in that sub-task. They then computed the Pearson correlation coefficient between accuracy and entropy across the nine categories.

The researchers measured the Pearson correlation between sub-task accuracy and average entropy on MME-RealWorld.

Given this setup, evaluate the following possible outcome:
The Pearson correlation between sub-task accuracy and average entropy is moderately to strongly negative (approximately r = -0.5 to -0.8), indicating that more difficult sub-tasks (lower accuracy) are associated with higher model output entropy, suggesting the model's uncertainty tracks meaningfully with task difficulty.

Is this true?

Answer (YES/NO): NO